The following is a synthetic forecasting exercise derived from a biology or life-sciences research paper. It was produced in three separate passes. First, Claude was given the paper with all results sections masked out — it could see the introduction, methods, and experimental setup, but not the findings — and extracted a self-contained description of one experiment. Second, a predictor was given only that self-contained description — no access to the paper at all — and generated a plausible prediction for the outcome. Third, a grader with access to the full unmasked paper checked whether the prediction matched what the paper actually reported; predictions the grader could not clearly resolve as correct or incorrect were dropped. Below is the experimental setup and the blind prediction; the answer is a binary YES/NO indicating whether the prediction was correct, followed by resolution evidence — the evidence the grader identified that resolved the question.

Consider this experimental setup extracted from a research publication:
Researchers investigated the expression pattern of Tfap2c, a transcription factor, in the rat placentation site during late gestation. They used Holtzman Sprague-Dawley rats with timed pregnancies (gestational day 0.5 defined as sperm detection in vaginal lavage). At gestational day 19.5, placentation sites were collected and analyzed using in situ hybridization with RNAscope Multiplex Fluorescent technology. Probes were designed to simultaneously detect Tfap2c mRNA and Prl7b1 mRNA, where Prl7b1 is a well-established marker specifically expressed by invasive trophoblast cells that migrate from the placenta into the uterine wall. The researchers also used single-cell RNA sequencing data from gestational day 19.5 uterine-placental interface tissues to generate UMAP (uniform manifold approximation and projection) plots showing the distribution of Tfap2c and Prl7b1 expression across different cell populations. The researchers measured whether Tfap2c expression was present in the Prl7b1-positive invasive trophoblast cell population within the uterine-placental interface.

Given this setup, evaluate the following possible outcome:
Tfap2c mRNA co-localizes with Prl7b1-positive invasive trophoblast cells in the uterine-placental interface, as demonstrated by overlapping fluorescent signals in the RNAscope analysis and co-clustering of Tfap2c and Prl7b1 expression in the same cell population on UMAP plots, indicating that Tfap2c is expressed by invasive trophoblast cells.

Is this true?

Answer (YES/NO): YES